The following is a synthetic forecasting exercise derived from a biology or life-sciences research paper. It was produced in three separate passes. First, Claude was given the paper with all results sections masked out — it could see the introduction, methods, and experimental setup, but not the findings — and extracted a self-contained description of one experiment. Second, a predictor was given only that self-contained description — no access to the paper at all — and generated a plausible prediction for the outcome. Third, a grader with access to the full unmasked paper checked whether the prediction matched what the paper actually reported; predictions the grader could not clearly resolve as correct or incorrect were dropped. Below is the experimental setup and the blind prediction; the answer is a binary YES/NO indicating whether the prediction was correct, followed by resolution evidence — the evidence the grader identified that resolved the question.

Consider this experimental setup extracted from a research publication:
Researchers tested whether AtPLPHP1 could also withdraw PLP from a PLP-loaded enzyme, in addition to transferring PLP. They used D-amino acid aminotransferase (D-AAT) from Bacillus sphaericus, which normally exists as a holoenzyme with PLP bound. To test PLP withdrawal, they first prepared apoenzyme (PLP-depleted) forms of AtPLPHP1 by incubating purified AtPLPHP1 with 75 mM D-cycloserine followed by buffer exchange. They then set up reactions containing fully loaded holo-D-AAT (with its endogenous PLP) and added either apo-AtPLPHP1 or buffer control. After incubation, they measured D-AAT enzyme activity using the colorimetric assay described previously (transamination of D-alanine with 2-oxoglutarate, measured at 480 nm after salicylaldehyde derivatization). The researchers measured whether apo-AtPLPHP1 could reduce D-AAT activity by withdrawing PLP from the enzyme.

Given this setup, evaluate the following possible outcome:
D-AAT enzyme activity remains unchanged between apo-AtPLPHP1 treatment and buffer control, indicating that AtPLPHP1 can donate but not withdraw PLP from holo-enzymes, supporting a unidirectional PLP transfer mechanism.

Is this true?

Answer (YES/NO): NO